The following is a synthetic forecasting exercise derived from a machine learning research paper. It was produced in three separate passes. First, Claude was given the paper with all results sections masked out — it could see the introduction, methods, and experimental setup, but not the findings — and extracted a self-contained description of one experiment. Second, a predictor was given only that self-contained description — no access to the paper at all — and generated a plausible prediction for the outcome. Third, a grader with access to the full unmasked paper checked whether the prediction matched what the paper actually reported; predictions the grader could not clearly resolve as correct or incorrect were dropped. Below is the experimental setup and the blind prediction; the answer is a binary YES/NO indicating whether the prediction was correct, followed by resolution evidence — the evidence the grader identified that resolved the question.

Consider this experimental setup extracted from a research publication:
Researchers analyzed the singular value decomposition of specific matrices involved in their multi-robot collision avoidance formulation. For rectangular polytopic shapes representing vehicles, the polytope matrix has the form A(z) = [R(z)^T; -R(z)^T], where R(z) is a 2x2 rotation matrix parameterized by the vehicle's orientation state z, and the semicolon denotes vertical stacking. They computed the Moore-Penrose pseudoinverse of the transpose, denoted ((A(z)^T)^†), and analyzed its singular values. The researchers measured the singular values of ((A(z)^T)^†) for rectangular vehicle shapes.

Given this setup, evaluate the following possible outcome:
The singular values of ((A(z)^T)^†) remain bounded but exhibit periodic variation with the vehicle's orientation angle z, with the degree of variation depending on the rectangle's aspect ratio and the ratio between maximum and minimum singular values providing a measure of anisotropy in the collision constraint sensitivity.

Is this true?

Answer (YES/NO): NO